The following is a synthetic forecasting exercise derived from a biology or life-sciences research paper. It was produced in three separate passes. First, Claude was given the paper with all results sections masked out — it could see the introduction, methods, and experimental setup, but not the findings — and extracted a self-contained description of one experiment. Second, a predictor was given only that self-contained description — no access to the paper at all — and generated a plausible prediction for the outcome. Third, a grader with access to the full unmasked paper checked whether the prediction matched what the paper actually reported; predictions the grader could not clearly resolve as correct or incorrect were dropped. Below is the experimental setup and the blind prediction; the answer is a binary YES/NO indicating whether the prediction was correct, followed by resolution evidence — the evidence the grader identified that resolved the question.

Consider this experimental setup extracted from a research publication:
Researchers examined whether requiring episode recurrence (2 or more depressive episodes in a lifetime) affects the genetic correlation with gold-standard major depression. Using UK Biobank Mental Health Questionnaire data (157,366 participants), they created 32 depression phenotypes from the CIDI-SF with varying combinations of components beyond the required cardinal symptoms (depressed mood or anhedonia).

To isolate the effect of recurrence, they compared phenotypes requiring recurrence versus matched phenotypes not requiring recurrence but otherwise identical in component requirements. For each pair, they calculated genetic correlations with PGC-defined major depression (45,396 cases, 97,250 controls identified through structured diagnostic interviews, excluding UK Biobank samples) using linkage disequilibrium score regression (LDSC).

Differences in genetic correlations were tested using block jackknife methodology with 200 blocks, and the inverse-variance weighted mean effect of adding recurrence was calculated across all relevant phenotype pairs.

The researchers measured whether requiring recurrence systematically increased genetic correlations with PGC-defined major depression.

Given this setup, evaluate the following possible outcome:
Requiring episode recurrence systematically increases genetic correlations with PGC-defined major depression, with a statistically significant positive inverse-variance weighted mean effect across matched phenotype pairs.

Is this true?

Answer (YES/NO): NO